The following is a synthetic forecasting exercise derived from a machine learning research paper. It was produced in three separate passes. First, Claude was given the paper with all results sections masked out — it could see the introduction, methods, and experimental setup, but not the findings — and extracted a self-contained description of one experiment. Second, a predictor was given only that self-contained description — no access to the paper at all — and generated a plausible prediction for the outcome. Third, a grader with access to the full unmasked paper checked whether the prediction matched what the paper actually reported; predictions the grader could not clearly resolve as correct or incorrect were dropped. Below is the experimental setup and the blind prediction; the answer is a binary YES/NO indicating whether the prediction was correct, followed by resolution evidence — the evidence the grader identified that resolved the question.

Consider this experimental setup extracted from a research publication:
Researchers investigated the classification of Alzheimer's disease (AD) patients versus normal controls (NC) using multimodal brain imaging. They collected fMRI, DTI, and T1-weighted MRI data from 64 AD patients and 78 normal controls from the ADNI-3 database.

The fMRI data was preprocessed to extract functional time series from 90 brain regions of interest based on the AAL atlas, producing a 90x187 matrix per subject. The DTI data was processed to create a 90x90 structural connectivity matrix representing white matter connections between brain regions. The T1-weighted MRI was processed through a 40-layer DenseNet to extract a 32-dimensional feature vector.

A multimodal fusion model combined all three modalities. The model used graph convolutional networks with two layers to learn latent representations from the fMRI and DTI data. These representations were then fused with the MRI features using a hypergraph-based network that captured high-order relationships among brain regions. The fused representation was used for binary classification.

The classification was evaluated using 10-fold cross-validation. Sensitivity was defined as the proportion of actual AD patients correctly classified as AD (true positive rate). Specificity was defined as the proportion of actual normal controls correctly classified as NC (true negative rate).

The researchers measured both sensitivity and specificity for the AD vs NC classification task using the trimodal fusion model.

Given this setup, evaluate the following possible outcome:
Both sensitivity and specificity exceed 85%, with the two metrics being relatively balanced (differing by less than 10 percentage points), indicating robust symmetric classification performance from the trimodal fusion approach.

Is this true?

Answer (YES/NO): YES